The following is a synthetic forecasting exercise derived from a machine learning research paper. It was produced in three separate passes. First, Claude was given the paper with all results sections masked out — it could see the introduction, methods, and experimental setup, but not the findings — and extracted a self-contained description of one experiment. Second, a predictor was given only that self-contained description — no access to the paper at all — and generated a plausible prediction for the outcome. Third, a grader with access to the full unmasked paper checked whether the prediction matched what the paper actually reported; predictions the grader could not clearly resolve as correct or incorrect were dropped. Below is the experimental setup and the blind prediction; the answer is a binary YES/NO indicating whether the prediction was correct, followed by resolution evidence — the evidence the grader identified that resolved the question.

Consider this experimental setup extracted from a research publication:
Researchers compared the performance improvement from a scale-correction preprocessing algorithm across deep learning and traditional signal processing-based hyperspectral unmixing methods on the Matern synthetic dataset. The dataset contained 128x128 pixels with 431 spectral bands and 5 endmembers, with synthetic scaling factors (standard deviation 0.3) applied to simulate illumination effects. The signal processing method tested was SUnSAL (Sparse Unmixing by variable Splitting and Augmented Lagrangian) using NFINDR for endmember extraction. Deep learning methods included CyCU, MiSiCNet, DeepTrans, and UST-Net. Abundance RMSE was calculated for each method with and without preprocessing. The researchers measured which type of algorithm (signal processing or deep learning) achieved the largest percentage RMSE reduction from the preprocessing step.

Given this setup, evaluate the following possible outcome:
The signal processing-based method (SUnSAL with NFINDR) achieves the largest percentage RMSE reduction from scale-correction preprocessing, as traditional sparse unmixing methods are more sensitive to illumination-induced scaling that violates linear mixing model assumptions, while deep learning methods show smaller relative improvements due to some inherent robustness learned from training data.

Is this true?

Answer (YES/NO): YES